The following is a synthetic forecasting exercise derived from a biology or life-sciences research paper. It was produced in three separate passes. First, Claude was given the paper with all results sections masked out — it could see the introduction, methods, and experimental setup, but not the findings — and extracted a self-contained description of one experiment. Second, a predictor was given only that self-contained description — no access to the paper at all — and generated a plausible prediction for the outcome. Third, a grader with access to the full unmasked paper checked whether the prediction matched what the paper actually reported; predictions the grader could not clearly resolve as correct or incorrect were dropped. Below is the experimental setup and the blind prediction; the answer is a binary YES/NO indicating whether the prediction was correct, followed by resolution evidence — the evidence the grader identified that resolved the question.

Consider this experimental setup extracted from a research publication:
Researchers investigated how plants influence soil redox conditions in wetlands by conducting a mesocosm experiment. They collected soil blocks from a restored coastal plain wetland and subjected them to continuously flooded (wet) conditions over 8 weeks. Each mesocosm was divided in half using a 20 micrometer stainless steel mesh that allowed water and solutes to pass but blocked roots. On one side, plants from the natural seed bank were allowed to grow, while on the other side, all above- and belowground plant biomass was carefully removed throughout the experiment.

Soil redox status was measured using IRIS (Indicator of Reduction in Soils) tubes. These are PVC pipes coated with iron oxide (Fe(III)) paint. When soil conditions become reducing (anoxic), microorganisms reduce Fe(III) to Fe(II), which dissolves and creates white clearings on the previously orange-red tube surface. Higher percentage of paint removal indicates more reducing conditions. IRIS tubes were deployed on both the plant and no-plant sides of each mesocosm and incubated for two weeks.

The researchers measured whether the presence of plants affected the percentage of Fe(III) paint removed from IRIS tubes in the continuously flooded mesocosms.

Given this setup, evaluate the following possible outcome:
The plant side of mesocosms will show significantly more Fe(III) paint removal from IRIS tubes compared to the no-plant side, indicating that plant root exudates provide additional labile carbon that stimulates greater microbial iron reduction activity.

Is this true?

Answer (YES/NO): NO